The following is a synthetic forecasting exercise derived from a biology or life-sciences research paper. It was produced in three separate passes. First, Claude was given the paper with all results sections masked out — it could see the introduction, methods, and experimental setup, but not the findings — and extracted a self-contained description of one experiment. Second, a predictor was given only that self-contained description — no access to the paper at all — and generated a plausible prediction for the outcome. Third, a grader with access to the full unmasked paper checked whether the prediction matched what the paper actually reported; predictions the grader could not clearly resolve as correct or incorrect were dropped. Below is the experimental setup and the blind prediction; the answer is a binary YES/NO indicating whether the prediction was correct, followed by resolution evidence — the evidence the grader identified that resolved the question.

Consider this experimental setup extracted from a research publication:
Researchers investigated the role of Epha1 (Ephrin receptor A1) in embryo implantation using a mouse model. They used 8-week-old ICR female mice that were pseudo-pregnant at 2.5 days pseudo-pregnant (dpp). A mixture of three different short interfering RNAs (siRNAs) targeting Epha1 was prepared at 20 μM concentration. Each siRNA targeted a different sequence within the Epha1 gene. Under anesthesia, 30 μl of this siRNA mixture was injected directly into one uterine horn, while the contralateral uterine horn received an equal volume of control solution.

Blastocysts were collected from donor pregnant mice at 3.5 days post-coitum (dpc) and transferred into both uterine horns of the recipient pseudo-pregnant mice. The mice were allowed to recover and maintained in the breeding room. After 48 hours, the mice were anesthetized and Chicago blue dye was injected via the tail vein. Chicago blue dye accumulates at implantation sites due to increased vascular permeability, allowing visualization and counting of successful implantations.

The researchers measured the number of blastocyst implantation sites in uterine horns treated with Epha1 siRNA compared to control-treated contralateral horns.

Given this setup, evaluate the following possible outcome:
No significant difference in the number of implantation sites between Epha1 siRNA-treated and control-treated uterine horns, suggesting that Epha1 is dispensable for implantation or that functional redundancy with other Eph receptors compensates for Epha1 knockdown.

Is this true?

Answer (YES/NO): NO